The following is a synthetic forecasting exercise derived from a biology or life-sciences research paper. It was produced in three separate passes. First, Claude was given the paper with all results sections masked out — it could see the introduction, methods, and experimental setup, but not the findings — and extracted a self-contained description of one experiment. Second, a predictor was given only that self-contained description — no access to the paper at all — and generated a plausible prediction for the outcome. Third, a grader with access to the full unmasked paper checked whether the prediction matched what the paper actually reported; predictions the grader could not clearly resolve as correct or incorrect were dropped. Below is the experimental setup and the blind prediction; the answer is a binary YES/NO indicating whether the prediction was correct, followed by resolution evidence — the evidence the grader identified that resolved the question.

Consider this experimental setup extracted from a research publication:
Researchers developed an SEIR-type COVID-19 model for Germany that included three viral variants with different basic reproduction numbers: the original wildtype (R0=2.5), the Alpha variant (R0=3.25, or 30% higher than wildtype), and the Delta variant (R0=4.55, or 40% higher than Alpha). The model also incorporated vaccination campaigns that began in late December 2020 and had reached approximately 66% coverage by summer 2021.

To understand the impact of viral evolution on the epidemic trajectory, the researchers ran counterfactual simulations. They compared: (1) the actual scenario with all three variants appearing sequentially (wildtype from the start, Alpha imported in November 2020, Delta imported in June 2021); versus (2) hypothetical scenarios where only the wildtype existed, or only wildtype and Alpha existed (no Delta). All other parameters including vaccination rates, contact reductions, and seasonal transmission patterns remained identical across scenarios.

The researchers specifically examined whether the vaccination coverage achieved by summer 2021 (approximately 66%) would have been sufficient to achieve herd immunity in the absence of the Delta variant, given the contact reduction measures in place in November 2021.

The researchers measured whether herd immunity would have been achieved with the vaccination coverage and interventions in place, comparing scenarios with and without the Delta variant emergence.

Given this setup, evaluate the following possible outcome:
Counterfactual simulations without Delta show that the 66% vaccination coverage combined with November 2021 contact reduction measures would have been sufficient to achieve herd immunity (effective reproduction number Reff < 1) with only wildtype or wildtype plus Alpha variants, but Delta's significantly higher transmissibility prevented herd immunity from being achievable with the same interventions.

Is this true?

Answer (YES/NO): YES